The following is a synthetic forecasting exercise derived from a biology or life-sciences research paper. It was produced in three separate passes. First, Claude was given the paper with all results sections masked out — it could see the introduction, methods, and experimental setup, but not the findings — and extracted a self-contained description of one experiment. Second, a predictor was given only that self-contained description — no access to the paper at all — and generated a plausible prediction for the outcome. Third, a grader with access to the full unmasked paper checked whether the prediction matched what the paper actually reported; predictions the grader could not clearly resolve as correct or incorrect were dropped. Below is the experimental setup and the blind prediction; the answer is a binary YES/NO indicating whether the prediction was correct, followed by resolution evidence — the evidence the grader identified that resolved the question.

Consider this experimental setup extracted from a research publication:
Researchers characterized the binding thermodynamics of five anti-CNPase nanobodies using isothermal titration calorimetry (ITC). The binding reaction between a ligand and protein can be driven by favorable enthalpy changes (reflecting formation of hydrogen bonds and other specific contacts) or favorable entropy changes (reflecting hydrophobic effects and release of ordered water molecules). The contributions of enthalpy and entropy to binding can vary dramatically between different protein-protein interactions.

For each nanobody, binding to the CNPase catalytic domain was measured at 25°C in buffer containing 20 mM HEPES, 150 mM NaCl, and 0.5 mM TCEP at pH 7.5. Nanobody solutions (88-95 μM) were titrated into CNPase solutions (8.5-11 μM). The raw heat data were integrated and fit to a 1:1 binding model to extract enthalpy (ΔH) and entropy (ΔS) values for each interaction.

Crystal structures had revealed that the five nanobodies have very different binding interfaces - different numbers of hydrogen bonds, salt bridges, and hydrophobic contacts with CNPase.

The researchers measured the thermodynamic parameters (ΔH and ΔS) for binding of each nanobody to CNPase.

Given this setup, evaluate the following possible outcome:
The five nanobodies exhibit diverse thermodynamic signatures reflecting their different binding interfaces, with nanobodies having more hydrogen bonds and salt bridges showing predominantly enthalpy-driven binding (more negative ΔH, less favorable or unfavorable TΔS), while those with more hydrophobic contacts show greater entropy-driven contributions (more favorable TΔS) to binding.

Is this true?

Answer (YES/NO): NO